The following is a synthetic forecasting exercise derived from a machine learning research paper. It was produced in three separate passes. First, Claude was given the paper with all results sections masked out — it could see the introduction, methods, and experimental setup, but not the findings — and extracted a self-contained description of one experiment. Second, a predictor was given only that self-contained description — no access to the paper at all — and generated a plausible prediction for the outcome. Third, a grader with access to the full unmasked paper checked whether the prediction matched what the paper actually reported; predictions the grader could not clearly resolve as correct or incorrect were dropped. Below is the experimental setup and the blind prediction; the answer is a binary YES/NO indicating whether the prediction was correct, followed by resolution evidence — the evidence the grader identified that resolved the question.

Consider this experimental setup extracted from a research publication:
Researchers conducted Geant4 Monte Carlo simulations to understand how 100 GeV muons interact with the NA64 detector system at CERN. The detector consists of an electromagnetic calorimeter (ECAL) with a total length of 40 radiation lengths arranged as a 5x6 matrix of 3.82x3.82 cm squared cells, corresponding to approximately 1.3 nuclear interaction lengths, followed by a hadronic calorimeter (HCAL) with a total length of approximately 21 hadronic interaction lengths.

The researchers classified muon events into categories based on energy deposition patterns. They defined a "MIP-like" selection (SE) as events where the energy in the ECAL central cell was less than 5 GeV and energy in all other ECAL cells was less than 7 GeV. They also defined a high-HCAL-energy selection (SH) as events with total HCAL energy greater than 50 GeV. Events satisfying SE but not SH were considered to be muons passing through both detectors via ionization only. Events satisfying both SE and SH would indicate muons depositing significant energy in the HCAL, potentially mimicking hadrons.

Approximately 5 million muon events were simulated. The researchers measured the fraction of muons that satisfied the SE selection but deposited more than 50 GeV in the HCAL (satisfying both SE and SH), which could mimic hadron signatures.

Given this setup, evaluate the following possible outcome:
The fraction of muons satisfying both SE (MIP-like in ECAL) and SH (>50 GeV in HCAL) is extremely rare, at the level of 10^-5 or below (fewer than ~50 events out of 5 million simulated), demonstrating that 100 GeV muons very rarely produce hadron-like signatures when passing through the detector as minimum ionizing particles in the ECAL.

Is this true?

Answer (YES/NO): NO